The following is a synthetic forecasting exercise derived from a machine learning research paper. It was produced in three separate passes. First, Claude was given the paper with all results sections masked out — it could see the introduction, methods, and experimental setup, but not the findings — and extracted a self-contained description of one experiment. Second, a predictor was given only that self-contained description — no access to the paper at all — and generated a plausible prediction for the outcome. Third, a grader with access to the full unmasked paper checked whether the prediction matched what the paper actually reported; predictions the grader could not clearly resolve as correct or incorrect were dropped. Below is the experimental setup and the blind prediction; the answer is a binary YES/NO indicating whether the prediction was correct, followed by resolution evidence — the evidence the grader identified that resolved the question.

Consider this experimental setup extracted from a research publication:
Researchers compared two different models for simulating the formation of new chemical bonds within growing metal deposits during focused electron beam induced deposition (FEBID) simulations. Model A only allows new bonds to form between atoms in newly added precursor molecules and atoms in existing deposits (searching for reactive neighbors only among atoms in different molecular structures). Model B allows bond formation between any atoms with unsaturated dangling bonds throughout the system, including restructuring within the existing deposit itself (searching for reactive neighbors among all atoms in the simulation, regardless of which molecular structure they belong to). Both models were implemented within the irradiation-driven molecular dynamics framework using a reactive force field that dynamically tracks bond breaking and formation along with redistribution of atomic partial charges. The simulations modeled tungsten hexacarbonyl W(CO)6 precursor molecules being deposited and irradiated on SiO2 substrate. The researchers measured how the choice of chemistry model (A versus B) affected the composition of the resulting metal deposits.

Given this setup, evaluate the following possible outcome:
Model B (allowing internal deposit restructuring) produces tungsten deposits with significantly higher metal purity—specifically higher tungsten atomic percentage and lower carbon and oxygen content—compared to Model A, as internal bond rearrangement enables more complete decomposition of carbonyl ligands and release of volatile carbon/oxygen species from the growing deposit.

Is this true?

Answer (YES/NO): NO